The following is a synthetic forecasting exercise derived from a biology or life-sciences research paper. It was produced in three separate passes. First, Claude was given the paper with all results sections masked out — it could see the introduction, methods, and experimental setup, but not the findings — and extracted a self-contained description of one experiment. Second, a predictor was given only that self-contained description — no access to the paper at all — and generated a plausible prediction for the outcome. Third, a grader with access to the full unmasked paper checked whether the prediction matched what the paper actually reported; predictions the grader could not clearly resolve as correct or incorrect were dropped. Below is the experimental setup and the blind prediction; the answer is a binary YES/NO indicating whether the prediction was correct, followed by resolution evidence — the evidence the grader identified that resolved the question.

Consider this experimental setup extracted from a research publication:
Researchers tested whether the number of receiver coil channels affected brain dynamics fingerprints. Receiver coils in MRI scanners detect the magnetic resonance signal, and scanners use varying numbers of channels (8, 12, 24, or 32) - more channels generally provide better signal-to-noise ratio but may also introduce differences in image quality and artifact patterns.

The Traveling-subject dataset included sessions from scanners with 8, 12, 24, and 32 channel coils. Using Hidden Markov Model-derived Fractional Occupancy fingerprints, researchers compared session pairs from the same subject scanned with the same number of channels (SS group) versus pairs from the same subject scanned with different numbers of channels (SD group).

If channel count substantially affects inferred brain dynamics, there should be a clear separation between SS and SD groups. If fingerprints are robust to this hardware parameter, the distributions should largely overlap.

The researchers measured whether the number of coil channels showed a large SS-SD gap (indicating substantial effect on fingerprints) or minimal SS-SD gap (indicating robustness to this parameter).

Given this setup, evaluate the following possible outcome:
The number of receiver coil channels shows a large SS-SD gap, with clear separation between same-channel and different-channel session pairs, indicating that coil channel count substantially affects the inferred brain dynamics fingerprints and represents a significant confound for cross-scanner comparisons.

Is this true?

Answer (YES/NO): NO